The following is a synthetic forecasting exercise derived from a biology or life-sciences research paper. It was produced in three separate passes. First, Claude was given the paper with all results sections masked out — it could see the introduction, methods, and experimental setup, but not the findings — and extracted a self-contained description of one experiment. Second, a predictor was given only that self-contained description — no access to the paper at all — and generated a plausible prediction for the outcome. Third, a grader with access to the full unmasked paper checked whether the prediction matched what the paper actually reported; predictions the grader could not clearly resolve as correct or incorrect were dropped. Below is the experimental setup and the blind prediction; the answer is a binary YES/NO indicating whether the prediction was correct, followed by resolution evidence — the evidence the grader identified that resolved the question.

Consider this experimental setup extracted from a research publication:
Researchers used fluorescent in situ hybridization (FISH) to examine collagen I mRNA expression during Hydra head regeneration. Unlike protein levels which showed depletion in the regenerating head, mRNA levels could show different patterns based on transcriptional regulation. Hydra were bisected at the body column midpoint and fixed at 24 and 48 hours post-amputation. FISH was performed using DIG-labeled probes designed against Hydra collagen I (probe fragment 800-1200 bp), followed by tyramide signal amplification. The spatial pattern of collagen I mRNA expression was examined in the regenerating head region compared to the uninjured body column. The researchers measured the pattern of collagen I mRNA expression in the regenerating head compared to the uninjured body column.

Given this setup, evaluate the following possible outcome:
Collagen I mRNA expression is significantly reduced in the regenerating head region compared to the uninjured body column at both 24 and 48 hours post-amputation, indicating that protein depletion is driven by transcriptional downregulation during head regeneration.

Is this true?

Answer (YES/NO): NO